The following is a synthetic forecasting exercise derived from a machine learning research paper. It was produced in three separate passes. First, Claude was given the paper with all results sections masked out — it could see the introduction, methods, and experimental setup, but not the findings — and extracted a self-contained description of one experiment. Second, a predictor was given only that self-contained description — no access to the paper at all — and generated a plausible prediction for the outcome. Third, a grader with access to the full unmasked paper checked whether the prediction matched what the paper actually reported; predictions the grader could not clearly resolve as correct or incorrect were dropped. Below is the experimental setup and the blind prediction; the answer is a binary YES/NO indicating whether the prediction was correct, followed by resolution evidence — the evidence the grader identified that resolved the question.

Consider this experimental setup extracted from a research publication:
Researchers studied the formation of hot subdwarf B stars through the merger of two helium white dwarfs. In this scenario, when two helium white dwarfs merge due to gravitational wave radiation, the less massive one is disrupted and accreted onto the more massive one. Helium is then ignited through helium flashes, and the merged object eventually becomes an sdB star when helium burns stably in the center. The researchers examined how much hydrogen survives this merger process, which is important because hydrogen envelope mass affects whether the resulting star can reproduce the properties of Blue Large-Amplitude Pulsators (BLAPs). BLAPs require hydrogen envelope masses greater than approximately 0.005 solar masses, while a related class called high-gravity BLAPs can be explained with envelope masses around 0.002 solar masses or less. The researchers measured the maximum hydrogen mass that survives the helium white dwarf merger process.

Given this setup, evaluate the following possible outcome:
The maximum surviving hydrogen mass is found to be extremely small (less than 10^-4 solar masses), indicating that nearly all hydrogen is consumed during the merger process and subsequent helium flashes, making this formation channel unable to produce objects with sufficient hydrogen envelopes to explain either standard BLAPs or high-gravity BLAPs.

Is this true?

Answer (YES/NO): NO